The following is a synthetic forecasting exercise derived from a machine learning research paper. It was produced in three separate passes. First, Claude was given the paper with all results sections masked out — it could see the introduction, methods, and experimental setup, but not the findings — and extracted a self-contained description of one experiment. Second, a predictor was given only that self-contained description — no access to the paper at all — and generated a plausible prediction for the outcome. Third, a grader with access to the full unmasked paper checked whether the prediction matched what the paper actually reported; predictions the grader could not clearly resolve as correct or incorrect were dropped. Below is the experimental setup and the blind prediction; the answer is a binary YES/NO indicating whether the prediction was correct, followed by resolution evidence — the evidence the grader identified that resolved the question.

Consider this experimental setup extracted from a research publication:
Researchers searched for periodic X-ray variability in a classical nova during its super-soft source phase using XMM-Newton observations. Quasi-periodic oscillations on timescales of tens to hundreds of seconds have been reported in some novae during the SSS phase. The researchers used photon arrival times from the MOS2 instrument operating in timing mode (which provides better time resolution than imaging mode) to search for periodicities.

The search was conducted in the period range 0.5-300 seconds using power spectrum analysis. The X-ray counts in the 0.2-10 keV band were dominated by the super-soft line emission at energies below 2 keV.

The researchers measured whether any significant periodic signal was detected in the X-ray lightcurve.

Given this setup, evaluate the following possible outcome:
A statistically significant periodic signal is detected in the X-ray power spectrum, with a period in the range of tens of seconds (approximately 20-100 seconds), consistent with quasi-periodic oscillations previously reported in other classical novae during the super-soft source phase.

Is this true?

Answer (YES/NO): NO